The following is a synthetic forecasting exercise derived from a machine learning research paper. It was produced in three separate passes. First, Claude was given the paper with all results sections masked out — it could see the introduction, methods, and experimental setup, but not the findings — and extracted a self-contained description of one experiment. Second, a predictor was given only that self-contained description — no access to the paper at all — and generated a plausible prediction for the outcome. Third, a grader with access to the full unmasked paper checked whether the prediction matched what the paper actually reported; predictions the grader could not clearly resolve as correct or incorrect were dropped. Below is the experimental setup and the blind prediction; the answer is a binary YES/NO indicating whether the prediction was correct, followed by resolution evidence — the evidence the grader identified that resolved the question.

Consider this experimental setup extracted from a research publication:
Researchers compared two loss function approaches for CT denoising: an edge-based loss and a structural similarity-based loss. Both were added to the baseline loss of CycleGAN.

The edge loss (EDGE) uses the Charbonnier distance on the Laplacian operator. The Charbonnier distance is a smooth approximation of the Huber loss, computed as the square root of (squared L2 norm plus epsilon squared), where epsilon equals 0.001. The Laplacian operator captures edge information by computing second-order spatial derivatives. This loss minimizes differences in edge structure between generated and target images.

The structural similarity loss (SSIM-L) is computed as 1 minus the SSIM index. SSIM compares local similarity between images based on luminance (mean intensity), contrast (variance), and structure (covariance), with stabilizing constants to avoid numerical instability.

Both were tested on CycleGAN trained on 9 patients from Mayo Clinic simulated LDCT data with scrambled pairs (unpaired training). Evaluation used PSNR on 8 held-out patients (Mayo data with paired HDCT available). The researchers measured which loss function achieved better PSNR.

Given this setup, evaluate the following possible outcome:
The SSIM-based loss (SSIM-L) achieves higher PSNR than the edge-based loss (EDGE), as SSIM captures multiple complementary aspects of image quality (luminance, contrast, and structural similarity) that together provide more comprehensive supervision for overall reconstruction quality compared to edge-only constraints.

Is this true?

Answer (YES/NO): YES